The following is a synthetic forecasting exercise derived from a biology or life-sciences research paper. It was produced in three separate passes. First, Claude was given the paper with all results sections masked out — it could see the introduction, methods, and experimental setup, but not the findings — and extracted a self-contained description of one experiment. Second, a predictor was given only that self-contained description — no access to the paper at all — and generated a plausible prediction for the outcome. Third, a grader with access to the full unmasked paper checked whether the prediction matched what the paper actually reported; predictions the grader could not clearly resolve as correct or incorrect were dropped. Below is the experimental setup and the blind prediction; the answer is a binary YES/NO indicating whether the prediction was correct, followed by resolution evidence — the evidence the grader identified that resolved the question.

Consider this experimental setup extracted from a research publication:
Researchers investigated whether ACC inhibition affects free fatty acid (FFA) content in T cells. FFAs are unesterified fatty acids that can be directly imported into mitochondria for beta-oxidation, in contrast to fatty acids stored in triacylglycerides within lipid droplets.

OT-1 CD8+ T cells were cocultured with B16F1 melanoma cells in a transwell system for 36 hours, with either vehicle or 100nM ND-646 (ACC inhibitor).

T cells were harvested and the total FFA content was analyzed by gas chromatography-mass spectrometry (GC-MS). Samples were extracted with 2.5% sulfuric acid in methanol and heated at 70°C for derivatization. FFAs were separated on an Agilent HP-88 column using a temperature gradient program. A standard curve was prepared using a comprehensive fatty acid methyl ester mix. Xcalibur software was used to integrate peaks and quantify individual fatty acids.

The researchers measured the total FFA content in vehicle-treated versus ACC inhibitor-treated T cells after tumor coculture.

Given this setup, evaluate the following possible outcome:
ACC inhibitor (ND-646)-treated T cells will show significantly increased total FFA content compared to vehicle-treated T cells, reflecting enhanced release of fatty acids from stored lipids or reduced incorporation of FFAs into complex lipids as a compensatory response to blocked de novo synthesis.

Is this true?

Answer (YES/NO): NO